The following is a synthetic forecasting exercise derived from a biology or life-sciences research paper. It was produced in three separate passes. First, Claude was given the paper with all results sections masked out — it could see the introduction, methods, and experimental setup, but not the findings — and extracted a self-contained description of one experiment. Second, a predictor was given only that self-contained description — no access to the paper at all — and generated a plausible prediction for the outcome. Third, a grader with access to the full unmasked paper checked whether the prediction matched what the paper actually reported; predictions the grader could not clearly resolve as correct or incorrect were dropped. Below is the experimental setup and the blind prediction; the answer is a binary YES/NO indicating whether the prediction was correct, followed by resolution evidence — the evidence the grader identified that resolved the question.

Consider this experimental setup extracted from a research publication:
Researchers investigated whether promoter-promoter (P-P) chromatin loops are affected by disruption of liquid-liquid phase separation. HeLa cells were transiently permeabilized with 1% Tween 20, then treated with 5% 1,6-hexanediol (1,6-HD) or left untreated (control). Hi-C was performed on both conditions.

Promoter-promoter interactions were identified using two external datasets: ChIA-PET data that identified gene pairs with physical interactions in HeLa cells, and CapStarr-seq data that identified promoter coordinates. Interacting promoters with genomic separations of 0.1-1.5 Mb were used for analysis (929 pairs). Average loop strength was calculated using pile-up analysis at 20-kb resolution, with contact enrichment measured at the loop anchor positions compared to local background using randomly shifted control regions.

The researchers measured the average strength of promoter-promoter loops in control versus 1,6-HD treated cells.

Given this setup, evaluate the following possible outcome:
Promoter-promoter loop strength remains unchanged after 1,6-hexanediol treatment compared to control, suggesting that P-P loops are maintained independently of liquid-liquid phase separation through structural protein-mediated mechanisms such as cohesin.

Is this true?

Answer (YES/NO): YES